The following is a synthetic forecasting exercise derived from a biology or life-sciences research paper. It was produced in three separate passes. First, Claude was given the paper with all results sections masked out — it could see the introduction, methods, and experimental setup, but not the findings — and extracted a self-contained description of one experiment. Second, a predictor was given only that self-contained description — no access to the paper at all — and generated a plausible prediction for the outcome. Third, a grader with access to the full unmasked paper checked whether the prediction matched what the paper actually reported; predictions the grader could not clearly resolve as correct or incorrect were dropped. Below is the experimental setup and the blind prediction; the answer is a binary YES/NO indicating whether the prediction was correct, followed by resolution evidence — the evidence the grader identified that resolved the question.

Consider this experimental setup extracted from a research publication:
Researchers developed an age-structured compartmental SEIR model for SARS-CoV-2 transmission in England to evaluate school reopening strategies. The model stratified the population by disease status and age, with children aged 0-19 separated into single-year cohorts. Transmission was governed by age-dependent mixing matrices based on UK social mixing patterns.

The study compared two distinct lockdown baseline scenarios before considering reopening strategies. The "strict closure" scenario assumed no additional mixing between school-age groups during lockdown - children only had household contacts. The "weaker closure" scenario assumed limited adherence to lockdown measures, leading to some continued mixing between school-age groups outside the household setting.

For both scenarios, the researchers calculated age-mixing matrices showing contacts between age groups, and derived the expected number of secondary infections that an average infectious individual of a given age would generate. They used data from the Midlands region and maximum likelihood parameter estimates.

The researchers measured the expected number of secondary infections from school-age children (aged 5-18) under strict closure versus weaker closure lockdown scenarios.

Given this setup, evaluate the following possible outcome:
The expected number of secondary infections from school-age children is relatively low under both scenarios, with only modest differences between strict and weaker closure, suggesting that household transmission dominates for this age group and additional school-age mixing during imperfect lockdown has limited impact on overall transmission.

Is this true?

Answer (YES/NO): YES